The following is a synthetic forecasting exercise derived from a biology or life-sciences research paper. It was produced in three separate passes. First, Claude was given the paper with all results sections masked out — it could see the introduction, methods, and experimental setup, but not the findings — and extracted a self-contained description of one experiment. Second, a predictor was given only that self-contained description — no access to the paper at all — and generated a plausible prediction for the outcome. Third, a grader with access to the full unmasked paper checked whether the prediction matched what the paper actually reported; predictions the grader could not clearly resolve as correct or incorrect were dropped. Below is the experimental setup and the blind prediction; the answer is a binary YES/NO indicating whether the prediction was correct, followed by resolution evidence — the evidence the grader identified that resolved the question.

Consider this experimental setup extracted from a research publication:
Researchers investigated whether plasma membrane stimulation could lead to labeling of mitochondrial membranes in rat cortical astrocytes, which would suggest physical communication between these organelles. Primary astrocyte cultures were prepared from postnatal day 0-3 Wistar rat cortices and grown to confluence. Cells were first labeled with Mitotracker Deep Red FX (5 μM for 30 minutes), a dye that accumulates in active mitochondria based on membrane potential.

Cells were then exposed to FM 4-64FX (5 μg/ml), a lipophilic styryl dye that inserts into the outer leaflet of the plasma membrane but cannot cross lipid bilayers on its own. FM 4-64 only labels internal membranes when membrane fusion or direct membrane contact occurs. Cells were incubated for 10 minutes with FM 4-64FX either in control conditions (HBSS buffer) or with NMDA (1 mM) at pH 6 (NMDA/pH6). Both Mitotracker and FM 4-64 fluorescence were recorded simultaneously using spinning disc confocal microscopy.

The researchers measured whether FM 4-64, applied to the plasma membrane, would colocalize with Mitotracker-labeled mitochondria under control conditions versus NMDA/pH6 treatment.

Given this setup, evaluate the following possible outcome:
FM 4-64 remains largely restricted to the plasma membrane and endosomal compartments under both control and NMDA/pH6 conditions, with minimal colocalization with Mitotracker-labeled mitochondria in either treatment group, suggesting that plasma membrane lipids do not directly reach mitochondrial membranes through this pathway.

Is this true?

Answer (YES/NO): NO